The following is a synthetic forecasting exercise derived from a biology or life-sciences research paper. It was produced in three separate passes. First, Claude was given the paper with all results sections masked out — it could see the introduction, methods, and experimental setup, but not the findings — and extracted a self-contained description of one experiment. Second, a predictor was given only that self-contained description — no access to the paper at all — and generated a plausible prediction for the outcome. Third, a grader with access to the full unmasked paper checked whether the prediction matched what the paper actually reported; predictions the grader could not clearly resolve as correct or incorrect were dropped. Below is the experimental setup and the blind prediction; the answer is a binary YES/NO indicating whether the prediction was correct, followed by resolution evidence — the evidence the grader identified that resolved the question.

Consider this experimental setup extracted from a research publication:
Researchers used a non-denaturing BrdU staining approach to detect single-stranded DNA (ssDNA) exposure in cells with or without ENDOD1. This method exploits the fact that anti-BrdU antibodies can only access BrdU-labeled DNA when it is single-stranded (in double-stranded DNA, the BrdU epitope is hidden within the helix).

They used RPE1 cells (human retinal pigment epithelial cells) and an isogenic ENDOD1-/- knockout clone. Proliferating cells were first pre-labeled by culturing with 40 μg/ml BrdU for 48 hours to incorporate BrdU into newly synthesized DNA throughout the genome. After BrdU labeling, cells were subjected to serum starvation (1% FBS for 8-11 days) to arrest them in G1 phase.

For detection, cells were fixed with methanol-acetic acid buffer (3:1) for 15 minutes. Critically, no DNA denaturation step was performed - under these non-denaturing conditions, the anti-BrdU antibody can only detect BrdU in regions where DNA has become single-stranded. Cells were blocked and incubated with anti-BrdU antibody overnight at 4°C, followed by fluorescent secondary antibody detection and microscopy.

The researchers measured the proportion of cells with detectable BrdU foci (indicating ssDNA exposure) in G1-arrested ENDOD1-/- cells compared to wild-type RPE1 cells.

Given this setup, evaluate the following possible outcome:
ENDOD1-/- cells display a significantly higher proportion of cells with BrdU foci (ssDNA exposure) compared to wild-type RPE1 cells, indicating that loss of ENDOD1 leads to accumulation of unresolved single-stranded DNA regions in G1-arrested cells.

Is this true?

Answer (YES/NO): NO